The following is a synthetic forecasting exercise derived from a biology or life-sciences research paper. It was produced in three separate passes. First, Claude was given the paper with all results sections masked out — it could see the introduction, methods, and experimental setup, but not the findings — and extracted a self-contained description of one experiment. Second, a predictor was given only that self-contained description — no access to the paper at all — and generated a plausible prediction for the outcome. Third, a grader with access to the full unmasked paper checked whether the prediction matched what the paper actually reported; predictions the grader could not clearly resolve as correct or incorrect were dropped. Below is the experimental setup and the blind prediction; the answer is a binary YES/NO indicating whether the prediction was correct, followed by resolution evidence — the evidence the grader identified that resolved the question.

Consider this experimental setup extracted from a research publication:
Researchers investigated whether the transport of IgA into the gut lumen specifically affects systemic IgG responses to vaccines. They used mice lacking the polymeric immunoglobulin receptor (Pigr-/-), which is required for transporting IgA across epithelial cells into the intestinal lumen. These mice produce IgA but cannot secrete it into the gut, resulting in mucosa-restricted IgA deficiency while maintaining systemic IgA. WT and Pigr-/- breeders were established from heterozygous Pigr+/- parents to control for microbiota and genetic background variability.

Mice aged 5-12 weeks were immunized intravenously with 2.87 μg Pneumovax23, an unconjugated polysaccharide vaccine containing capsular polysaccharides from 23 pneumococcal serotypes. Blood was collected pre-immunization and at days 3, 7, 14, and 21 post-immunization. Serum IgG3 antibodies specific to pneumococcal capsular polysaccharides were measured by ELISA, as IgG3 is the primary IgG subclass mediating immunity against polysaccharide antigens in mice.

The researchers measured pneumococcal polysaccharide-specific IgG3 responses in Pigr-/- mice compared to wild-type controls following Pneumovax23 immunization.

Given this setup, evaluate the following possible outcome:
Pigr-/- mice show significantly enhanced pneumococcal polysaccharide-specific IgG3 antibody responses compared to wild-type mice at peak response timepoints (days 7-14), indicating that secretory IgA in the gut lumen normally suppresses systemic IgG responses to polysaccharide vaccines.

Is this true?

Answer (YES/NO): NO